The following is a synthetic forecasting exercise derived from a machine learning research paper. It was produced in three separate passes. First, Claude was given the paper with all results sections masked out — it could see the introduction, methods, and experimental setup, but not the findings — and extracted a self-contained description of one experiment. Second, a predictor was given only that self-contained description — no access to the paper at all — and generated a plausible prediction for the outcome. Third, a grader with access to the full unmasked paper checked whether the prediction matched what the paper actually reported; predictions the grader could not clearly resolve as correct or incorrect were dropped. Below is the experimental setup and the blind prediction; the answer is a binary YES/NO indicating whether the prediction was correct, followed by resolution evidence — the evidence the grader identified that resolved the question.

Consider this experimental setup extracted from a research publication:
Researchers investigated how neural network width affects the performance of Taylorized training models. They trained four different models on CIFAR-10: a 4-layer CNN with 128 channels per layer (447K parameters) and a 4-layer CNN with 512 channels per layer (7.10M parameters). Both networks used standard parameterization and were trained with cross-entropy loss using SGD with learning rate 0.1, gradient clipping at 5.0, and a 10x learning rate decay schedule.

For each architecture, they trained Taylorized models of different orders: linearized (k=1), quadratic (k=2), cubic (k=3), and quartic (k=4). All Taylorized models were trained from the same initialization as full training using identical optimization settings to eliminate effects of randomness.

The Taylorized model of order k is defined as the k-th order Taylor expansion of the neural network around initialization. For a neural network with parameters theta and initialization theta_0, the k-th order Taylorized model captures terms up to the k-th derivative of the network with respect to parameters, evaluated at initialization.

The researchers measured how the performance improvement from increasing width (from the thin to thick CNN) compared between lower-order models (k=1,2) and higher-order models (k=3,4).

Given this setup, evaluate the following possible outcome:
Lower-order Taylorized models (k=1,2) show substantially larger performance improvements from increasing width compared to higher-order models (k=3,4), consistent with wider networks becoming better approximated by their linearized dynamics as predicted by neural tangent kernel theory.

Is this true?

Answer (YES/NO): YES